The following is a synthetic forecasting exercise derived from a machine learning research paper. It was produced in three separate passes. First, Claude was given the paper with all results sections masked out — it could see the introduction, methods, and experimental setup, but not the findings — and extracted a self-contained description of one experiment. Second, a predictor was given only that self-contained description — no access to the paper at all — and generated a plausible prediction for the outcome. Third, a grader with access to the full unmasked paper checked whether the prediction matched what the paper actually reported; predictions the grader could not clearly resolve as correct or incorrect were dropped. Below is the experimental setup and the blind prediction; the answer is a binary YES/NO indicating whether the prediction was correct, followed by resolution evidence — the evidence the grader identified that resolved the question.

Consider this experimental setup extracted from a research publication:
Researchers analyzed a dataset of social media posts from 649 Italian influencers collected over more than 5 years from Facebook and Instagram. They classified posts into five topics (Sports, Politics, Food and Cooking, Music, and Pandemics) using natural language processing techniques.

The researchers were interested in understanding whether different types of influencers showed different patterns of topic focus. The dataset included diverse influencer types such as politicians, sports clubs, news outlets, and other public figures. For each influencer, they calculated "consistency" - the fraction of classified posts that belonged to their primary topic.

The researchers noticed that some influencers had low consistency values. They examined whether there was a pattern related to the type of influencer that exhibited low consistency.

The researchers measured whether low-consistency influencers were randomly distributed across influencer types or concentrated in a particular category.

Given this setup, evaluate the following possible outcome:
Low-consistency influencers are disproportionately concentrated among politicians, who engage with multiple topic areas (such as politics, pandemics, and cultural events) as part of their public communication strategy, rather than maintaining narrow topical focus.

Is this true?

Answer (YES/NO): NO